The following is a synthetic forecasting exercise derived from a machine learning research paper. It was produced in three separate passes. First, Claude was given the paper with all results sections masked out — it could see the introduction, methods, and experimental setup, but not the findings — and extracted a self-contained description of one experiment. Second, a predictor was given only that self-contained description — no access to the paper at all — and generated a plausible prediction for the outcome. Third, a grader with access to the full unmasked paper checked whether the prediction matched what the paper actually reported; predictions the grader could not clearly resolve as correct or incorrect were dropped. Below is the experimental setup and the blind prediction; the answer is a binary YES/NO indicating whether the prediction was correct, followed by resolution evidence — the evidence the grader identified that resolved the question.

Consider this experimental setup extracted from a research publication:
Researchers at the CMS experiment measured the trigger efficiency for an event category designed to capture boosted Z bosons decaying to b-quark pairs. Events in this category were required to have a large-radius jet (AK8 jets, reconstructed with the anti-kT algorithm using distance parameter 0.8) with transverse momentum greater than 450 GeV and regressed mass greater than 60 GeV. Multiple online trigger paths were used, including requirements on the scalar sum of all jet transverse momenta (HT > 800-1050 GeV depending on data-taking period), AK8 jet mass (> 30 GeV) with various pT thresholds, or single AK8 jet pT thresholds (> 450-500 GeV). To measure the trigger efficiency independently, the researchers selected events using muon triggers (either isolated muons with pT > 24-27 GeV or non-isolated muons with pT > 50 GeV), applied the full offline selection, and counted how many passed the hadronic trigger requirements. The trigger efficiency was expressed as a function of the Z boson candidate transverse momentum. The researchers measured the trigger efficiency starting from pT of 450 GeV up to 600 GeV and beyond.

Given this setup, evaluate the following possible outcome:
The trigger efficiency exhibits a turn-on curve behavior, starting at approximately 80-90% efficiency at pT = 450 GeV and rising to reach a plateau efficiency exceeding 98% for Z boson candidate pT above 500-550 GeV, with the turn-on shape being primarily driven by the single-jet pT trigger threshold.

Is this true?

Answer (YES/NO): NO